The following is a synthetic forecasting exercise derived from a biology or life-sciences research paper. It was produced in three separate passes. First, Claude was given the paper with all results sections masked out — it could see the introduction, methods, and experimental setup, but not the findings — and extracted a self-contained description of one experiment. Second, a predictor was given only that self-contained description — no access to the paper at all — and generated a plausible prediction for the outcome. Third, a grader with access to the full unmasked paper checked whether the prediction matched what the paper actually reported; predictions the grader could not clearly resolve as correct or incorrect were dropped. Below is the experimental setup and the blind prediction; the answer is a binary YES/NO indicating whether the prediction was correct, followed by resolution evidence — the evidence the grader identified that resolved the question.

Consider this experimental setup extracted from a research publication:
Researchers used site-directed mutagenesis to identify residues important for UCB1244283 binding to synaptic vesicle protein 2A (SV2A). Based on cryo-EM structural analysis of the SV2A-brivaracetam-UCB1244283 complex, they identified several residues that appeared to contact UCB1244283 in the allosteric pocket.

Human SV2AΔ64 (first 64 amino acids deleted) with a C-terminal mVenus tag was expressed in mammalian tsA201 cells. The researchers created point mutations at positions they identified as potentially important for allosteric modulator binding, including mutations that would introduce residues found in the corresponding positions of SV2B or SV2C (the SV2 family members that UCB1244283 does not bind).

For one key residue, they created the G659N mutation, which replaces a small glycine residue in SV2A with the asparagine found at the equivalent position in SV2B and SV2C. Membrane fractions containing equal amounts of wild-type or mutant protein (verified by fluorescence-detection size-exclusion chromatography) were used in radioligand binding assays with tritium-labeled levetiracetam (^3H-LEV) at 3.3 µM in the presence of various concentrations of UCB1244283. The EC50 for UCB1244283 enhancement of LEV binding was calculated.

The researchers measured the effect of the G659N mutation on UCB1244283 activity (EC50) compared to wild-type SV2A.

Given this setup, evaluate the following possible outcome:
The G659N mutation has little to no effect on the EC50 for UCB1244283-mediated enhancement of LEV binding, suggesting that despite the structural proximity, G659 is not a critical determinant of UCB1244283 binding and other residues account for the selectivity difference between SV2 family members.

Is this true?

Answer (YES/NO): NO